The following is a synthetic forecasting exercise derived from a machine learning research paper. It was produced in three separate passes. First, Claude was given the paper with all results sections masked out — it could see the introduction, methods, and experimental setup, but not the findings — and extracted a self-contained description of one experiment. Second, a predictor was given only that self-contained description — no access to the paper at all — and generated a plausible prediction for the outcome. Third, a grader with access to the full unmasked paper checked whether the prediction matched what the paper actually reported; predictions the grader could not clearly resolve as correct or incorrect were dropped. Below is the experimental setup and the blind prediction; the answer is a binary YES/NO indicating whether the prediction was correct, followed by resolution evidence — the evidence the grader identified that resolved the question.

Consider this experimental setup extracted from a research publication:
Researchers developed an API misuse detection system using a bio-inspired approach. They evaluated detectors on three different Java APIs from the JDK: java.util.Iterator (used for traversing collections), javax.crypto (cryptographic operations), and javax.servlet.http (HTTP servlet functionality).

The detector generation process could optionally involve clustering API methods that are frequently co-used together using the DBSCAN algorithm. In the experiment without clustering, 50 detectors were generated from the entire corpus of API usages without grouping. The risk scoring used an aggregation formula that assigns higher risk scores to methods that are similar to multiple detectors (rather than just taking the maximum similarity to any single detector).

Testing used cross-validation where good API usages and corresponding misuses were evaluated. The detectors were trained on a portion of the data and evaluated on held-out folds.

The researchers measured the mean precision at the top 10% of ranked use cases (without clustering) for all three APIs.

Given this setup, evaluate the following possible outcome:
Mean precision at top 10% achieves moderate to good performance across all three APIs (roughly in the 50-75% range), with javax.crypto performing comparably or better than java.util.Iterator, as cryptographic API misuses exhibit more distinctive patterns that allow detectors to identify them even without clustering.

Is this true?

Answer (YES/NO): NO